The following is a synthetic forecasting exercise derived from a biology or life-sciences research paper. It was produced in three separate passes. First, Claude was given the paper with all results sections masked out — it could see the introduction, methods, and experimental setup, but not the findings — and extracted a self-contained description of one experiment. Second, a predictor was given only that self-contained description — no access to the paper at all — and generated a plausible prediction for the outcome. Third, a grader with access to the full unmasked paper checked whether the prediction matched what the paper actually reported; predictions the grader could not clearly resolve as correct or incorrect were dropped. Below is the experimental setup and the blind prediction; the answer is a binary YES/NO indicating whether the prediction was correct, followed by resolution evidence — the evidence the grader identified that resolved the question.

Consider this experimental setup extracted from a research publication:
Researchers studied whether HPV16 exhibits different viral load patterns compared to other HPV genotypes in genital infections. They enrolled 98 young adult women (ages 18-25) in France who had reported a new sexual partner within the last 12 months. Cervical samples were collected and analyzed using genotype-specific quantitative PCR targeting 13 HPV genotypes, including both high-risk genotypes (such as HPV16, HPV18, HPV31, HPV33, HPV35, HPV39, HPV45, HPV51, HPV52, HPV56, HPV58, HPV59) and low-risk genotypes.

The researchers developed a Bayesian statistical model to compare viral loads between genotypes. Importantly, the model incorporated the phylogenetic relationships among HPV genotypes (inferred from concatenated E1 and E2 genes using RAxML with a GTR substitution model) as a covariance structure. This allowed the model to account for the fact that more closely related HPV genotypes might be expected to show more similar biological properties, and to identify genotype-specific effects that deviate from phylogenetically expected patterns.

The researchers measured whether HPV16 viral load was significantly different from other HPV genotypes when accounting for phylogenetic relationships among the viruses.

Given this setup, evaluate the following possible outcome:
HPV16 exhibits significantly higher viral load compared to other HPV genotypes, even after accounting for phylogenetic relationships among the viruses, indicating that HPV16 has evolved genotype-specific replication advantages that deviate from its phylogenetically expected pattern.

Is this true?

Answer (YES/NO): YES